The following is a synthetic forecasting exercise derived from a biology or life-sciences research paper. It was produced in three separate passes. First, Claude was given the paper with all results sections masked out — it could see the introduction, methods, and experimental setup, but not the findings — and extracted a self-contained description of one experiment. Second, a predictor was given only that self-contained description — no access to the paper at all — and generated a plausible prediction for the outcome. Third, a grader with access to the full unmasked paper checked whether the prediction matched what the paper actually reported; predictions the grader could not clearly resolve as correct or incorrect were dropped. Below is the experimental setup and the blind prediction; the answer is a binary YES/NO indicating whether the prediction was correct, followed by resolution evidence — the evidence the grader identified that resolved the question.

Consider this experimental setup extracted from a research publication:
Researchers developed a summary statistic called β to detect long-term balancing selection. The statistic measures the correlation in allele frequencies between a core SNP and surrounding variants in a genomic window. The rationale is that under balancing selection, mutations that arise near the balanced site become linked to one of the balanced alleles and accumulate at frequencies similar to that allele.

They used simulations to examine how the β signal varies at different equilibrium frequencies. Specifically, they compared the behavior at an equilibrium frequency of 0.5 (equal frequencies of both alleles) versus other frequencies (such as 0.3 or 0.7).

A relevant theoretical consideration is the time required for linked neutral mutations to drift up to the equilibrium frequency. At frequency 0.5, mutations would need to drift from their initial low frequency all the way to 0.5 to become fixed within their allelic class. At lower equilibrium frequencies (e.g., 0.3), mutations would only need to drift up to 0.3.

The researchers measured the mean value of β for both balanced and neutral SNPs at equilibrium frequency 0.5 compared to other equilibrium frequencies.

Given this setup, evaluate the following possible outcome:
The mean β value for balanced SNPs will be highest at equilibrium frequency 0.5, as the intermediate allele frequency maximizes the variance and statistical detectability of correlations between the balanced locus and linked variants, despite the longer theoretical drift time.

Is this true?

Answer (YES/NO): NO